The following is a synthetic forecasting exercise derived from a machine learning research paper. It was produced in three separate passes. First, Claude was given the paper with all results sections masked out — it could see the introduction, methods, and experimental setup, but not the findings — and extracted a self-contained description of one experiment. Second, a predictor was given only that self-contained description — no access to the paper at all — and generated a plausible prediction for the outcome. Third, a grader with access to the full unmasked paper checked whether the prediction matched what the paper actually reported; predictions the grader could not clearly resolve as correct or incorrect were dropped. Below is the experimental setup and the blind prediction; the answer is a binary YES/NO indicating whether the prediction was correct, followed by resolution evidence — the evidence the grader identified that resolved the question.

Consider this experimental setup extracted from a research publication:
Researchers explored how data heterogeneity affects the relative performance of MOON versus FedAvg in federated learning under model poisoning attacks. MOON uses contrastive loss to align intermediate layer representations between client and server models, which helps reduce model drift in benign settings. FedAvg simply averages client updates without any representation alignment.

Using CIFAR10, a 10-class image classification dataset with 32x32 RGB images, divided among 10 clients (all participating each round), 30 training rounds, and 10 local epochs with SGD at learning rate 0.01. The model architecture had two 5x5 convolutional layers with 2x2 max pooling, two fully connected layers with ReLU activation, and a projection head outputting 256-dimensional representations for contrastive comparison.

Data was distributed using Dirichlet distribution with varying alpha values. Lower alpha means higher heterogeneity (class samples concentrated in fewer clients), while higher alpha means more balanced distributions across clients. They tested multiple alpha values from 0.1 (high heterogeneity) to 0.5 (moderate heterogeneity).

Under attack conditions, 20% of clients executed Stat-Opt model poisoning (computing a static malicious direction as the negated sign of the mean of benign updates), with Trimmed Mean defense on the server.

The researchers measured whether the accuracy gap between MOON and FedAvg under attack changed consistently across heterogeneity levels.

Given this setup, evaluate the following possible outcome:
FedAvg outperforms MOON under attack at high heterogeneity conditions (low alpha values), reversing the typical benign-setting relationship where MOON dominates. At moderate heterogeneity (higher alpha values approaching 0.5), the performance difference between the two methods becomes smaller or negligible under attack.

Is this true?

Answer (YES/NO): NO